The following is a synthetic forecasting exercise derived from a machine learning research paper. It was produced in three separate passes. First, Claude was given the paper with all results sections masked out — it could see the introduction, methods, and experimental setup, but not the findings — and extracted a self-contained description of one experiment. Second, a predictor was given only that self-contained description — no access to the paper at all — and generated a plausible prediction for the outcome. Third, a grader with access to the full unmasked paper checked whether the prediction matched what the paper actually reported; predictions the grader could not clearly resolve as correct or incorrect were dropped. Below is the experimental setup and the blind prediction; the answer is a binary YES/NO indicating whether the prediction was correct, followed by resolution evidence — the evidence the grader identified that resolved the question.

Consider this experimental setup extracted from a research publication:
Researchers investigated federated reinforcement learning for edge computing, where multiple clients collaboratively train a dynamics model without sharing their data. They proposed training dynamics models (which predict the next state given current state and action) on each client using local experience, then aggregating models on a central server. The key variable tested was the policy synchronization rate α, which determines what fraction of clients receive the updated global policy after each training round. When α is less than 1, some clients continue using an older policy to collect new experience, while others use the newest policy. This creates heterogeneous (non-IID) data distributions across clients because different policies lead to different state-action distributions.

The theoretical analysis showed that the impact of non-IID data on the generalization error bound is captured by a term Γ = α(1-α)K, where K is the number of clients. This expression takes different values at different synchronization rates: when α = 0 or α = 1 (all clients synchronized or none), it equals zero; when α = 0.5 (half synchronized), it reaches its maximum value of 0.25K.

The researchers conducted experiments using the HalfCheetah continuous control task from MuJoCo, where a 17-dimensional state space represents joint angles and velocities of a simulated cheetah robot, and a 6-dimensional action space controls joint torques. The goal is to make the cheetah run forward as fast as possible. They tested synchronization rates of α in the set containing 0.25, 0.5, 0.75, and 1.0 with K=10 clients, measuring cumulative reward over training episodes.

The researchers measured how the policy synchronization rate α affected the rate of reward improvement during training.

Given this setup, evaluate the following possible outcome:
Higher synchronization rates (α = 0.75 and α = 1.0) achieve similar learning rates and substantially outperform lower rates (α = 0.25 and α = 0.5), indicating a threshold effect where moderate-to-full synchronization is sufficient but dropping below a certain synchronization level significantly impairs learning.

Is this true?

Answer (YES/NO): NO